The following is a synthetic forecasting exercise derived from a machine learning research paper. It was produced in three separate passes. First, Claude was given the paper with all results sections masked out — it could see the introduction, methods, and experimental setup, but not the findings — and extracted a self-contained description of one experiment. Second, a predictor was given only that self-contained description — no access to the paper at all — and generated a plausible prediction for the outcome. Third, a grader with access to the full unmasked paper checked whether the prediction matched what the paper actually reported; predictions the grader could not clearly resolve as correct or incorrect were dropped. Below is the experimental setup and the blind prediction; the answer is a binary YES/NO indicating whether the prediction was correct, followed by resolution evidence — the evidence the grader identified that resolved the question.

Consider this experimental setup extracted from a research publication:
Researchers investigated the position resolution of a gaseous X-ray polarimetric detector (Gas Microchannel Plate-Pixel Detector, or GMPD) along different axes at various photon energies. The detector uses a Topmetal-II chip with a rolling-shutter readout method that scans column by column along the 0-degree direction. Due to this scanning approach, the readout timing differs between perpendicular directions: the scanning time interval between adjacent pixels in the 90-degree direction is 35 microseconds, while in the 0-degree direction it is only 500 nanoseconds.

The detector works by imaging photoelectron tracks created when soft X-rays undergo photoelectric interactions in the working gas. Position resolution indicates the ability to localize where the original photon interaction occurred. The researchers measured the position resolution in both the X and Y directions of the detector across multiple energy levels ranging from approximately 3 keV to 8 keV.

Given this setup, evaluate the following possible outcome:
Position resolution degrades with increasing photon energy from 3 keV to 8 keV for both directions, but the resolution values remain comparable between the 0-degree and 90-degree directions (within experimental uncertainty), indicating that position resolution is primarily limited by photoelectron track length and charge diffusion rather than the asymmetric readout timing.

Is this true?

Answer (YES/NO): NO